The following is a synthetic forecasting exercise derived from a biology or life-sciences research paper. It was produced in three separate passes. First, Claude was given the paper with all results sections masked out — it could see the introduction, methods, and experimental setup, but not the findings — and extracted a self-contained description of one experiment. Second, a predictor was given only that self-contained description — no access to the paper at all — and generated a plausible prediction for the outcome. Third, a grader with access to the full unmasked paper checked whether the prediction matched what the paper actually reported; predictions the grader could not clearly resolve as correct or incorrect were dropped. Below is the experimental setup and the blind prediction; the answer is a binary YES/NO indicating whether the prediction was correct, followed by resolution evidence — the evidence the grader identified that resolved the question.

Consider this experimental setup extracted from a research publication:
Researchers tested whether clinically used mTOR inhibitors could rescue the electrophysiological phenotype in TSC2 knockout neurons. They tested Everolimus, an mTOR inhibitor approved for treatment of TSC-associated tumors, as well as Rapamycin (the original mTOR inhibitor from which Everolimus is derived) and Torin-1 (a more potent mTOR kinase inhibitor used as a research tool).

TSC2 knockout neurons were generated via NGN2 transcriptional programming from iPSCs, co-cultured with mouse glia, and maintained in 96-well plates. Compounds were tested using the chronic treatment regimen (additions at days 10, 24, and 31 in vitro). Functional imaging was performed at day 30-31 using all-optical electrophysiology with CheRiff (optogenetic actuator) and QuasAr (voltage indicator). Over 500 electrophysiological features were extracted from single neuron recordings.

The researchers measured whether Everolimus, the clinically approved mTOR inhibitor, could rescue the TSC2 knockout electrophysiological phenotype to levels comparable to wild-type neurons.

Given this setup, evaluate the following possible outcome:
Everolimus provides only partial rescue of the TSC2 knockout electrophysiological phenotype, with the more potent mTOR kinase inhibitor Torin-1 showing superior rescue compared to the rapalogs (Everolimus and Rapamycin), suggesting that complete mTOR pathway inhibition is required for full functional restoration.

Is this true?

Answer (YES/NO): NO